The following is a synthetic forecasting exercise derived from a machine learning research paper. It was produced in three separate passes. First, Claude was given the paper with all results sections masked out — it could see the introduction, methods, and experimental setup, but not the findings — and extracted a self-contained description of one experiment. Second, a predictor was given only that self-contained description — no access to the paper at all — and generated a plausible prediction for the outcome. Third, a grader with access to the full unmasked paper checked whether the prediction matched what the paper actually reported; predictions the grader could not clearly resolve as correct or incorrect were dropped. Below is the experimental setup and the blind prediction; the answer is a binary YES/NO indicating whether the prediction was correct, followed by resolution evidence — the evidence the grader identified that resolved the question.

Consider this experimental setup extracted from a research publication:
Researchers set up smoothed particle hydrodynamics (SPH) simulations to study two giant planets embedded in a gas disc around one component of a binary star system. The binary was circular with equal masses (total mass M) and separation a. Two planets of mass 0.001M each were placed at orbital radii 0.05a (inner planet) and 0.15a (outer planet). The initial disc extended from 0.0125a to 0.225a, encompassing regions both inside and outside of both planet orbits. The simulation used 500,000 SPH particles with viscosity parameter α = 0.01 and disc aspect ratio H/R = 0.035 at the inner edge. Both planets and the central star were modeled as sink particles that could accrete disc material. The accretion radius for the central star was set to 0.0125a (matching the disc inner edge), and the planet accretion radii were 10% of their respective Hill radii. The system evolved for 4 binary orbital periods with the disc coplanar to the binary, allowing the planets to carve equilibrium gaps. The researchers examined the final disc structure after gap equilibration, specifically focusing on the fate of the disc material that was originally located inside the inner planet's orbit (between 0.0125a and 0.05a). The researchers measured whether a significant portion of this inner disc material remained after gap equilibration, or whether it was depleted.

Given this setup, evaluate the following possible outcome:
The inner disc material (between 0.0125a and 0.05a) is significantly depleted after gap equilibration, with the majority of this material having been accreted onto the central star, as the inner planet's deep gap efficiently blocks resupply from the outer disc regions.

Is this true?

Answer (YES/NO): YES